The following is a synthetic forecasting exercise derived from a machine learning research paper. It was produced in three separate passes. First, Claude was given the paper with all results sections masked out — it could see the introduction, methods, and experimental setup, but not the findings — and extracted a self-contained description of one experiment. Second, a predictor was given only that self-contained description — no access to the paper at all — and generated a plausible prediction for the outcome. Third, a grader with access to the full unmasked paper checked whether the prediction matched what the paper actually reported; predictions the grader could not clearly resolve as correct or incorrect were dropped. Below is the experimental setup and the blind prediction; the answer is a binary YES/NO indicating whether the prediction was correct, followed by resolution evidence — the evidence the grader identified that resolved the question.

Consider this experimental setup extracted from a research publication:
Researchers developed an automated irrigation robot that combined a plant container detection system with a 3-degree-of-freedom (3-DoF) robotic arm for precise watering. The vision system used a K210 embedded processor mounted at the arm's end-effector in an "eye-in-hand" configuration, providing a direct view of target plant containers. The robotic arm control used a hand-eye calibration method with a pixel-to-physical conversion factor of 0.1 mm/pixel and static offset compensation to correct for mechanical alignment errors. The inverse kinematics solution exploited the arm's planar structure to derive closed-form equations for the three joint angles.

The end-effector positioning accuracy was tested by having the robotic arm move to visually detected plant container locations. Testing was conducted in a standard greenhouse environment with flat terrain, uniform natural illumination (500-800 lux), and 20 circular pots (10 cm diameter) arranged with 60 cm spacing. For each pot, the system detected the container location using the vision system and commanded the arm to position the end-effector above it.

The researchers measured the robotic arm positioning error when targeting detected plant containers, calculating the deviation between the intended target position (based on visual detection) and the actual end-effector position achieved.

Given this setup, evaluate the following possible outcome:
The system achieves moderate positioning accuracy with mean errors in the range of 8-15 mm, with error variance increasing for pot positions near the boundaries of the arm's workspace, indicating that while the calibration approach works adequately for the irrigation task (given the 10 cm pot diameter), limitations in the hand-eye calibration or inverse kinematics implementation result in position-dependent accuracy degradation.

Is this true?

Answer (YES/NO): NO